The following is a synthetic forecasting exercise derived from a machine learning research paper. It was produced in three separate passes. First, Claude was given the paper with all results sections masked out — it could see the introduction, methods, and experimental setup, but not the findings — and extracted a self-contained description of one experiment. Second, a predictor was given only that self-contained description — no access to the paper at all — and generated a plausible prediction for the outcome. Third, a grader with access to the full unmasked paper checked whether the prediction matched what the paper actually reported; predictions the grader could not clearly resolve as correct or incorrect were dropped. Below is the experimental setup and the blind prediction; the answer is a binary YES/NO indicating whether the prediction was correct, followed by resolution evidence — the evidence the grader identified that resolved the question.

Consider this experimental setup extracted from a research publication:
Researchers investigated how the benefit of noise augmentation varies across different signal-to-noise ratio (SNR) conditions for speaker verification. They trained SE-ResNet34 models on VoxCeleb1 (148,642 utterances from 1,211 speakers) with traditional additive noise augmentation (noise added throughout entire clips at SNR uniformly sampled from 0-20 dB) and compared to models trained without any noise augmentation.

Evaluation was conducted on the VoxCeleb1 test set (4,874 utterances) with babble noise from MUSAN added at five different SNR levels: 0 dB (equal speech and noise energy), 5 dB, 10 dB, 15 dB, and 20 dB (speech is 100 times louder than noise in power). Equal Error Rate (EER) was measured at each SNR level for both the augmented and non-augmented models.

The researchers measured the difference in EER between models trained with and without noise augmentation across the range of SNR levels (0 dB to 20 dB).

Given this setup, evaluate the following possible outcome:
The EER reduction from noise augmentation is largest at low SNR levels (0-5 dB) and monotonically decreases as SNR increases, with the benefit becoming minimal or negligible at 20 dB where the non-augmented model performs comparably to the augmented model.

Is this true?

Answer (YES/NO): NO